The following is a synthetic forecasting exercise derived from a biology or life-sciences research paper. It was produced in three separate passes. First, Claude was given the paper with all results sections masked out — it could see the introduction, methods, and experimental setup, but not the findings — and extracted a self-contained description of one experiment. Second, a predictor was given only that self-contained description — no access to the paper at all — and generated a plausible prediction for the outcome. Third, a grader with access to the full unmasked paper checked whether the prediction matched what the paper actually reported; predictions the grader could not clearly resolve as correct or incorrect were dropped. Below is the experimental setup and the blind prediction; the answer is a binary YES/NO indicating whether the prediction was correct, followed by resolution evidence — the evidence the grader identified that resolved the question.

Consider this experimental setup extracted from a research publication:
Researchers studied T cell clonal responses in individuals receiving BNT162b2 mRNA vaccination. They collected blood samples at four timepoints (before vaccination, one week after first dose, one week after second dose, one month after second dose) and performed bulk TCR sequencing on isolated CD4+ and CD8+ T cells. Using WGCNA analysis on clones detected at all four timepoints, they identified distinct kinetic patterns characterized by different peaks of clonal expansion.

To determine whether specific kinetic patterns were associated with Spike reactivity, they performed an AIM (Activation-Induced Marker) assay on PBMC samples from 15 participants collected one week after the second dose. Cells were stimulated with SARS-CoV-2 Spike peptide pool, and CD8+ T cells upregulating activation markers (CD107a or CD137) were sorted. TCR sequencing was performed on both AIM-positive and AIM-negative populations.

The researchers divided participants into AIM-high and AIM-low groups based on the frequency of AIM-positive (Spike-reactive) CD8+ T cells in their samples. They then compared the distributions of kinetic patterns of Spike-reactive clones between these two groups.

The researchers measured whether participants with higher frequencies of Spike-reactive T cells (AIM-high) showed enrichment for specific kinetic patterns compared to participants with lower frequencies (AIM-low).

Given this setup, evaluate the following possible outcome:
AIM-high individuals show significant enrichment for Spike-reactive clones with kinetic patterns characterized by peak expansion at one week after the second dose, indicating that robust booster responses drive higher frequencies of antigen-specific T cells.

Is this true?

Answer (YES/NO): YES